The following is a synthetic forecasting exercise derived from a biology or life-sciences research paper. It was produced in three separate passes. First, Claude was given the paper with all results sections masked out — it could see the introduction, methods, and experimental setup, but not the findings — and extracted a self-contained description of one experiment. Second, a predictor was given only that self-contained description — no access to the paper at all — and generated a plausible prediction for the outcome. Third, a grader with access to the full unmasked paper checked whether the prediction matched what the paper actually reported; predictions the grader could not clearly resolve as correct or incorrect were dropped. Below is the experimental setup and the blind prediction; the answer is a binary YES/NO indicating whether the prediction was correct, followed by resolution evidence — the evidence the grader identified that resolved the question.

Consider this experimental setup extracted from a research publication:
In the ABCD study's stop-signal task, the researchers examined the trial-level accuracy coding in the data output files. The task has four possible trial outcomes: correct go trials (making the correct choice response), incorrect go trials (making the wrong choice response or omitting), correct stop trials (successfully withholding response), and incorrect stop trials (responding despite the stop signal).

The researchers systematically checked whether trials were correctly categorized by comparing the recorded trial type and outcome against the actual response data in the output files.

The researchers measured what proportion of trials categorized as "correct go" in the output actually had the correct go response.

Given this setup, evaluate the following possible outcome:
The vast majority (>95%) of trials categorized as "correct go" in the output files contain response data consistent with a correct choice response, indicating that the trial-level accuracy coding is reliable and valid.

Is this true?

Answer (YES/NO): NO